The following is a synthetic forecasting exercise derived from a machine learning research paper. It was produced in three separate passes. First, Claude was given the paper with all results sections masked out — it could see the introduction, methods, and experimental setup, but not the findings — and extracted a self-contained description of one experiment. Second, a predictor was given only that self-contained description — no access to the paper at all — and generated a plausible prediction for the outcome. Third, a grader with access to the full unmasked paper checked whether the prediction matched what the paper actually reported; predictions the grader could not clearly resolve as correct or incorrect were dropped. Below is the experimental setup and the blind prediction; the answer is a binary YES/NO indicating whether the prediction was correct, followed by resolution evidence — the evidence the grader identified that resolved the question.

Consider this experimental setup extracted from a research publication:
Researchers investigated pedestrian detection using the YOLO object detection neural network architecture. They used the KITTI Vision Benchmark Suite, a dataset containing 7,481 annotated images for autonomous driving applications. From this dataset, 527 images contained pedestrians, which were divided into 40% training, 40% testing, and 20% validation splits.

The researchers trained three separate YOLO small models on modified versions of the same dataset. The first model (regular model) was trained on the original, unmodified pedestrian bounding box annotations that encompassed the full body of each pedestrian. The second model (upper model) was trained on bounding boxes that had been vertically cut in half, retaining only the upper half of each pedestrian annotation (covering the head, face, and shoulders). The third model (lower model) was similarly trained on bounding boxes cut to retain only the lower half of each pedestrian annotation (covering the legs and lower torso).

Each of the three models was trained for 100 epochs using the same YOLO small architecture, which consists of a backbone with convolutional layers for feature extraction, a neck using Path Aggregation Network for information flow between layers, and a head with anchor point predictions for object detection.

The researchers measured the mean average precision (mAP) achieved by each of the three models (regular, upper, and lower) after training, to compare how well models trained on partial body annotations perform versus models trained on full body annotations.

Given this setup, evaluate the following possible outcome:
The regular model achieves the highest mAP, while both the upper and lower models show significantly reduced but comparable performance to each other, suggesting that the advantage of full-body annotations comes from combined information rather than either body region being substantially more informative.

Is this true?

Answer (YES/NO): NO